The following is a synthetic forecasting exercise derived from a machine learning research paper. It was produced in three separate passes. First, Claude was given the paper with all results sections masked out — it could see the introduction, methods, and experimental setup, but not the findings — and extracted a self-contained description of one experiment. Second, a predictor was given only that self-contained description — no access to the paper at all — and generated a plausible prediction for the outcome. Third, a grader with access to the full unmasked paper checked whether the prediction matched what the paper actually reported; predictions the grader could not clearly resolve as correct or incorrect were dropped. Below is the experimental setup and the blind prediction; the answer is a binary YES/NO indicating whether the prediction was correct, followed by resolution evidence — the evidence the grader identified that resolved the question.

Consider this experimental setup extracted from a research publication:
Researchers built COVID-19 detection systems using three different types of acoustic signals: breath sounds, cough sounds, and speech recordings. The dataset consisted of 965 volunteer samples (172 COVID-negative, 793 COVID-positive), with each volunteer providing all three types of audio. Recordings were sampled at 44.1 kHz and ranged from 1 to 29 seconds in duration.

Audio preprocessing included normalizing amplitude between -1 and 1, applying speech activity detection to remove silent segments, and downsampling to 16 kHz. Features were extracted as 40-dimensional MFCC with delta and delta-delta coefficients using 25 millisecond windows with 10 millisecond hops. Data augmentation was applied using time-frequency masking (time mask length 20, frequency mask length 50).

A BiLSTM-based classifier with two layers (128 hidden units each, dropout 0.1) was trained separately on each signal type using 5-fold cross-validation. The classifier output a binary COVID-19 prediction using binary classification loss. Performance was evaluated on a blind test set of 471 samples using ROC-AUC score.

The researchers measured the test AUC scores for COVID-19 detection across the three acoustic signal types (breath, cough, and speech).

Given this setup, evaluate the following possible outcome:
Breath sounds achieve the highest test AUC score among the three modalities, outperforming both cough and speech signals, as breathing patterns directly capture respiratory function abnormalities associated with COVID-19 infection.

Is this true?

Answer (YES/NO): YES